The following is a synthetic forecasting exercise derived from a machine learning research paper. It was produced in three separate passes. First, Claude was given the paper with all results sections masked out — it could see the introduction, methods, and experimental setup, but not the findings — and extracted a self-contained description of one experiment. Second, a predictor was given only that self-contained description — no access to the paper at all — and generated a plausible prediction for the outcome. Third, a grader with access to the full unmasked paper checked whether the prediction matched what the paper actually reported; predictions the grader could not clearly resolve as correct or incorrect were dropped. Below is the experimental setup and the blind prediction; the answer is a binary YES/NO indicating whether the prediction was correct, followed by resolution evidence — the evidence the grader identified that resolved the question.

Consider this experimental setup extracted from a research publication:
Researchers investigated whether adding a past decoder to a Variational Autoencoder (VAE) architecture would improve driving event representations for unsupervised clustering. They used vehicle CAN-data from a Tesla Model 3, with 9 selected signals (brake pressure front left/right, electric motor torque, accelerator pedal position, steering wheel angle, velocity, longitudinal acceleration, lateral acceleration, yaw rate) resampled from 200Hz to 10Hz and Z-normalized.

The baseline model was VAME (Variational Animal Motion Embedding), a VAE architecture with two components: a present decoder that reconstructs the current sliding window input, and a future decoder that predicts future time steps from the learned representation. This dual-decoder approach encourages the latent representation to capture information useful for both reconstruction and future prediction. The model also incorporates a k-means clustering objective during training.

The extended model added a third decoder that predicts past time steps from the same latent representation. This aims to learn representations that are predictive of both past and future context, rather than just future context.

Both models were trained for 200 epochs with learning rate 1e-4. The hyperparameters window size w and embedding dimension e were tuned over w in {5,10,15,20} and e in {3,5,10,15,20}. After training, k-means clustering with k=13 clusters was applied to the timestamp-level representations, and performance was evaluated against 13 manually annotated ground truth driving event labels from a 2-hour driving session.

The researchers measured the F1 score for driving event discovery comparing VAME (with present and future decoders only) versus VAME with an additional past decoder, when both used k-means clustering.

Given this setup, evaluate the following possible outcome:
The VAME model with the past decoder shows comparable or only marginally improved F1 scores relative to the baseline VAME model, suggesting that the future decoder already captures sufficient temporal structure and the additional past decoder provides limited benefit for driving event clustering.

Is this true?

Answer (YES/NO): YES